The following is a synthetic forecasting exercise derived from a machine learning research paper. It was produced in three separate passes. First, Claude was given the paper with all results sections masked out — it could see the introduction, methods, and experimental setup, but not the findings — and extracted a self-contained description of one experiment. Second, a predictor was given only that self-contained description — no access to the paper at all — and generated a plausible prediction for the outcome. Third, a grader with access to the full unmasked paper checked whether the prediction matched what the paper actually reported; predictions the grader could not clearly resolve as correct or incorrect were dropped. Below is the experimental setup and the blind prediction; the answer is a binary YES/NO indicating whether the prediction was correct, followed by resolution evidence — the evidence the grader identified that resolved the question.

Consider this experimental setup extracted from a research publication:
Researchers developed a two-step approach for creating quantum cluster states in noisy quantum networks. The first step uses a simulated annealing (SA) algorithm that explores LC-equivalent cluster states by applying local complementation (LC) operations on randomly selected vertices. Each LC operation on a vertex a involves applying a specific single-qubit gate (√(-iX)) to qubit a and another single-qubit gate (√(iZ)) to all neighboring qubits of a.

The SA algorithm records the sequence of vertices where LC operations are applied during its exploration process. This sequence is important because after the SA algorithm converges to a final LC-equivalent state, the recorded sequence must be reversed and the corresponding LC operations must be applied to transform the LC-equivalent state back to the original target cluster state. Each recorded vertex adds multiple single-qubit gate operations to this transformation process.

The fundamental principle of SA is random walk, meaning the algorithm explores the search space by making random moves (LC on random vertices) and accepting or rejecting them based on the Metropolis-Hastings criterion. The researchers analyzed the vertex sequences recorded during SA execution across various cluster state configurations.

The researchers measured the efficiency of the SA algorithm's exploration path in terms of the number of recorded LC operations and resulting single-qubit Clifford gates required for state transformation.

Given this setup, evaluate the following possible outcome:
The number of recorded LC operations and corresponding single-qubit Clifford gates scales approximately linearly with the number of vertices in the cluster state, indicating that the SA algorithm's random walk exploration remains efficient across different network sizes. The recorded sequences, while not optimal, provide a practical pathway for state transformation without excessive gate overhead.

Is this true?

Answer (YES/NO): NO